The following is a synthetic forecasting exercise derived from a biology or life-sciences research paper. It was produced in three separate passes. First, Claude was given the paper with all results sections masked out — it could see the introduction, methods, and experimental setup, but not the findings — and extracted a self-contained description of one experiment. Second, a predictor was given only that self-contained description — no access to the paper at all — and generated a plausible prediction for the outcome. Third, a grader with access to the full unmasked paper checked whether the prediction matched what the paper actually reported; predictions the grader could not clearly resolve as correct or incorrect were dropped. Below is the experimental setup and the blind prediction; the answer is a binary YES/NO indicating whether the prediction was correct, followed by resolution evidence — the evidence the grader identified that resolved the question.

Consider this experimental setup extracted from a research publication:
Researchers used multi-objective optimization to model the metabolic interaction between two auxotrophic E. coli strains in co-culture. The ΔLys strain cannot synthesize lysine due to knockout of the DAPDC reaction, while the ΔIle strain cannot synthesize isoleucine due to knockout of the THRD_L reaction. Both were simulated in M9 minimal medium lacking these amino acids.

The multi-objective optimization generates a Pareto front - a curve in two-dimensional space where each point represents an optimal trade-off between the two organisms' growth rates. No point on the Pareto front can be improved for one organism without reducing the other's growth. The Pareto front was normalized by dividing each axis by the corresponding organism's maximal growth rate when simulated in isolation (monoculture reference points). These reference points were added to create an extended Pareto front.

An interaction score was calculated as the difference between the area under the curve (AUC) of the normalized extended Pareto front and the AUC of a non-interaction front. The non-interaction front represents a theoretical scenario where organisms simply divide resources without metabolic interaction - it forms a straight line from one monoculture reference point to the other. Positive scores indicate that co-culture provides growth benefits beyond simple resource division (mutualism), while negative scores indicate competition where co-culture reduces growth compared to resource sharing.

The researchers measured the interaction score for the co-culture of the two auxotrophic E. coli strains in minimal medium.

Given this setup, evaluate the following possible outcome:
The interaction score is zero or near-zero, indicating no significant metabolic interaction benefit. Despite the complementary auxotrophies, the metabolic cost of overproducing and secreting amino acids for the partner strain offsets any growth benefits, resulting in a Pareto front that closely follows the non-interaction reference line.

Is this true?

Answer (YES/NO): NO